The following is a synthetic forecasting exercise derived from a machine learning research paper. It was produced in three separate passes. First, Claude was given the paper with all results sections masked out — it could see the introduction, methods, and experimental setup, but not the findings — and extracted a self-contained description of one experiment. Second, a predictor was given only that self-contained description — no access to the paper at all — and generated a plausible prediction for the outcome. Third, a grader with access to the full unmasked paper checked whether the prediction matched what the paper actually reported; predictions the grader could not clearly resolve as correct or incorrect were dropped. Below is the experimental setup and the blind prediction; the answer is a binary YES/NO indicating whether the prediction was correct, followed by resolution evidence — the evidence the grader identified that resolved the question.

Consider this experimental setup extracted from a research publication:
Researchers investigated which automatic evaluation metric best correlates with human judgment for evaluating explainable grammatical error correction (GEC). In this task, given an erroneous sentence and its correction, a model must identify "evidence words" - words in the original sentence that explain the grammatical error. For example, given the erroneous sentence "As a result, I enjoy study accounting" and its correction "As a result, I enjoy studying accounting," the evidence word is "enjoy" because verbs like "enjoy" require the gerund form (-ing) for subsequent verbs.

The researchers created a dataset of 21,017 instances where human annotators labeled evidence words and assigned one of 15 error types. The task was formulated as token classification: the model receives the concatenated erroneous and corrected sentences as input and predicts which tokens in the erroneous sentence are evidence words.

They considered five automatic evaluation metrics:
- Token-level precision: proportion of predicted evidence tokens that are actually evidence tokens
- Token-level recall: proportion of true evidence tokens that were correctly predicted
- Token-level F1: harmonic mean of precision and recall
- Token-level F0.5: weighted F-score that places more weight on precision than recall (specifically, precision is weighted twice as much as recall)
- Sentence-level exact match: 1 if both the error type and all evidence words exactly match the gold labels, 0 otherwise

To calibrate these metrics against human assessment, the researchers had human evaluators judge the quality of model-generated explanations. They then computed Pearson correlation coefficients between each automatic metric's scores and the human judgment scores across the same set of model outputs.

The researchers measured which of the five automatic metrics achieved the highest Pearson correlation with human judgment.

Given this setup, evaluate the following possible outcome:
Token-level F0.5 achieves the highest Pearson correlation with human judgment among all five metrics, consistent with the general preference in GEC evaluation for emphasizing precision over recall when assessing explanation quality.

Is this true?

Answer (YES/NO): YES